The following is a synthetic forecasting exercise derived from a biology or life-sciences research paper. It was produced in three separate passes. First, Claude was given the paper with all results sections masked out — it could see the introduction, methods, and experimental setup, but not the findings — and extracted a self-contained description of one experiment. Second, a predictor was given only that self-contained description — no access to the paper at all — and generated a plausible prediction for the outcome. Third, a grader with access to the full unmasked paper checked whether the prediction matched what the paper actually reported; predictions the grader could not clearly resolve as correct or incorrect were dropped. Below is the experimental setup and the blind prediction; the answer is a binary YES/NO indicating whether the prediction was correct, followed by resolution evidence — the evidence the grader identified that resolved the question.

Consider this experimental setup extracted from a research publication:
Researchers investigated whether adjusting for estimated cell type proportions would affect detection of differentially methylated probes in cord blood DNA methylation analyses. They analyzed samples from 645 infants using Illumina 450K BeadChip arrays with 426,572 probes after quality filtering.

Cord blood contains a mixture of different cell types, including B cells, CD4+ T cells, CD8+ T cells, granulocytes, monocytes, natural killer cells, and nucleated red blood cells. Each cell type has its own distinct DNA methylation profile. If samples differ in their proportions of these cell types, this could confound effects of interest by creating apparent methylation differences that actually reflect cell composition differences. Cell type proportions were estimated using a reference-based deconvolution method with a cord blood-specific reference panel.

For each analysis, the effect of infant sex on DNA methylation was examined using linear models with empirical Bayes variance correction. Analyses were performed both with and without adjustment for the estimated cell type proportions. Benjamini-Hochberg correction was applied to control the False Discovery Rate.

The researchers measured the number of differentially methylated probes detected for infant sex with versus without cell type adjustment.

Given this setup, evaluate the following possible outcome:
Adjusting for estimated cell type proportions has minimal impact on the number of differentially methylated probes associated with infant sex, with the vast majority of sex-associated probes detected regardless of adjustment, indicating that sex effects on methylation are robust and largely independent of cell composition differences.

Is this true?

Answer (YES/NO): NO